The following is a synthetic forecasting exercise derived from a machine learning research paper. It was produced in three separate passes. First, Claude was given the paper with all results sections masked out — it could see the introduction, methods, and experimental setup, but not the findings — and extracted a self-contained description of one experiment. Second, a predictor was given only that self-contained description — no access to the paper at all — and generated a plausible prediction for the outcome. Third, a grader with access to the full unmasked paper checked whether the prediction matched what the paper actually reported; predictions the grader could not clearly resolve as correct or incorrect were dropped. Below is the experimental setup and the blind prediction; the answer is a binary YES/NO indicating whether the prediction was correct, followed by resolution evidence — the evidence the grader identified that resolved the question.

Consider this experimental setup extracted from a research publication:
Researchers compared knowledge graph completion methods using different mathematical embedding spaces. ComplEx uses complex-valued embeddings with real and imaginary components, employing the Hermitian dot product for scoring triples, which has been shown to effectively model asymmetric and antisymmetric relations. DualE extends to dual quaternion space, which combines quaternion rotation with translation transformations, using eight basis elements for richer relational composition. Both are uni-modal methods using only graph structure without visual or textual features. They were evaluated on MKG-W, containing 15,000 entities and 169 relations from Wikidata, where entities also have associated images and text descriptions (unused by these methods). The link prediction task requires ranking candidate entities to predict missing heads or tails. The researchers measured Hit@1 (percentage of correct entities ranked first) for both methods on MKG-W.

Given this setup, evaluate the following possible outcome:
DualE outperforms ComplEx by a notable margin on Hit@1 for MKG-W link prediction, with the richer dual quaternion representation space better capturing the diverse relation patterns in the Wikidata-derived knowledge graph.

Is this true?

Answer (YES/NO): YES